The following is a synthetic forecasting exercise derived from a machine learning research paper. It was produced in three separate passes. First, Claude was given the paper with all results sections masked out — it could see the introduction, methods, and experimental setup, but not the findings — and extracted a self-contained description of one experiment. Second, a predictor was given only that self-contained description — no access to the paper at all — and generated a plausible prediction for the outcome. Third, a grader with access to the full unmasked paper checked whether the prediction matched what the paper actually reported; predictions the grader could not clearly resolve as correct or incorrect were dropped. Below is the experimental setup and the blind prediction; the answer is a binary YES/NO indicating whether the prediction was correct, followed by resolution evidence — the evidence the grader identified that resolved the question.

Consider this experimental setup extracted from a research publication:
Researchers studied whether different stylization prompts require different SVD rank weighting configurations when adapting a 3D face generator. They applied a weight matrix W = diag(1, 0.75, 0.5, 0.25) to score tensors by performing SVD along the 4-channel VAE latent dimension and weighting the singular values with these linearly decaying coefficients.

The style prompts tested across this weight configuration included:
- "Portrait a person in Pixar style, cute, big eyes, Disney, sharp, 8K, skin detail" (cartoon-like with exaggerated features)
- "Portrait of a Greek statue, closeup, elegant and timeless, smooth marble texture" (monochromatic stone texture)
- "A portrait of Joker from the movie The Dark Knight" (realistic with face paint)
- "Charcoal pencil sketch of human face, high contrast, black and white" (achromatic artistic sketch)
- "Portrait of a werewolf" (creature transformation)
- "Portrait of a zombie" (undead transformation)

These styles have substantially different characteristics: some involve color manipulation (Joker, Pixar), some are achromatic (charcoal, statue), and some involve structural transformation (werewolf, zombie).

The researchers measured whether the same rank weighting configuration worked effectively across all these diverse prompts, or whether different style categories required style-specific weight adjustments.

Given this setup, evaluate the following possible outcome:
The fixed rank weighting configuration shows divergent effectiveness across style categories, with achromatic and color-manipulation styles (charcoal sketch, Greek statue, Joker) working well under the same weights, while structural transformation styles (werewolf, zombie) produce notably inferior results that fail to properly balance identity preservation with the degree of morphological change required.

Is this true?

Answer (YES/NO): NO